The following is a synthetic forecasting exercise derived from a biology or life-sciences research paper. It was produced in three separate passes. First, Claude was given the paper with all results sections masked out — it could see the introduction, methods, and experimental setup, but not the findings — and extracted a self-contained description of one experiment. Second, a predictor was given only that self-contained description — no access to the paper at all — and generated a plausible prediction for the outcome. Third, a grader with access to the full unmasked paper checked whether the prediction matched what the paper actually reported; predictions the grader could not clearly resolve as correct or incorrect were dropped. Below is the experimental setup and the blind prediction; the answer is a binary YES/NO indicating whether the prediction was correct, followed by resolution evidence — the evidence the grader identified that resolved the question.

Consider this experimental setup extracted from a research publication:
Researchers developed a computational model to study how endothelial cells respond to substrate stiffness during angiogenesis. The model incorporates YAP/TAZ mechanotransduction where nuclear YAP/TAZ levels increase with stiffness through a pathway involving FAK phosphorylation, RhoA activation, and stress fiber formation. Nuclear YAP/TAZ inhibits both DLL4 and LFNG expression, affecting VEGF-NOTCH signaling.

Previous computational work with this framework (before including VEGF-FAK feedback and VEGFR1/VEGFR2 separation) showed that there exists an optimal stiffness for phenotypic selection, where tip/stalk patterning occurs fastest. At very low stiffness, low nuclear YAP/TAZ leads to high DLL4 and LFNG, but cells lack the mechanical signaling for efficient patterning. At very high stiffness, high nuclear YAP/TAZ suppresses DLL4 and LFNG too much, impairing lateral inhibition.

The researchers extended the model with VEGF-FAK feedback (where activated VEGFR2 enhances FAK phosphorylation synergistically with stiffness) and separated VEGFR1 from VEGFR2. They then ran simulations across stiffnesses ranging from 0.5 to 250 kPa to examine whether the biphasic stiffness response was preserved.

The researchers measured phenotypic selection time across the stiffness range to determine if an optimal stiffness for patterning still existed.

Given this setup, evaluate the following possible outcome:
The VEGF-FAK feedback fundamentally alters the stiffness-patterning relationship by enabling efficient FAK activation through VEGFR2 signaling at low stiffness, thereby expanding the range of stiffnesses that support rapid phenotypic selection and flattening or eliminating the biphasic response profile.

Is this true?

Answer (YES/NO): NO